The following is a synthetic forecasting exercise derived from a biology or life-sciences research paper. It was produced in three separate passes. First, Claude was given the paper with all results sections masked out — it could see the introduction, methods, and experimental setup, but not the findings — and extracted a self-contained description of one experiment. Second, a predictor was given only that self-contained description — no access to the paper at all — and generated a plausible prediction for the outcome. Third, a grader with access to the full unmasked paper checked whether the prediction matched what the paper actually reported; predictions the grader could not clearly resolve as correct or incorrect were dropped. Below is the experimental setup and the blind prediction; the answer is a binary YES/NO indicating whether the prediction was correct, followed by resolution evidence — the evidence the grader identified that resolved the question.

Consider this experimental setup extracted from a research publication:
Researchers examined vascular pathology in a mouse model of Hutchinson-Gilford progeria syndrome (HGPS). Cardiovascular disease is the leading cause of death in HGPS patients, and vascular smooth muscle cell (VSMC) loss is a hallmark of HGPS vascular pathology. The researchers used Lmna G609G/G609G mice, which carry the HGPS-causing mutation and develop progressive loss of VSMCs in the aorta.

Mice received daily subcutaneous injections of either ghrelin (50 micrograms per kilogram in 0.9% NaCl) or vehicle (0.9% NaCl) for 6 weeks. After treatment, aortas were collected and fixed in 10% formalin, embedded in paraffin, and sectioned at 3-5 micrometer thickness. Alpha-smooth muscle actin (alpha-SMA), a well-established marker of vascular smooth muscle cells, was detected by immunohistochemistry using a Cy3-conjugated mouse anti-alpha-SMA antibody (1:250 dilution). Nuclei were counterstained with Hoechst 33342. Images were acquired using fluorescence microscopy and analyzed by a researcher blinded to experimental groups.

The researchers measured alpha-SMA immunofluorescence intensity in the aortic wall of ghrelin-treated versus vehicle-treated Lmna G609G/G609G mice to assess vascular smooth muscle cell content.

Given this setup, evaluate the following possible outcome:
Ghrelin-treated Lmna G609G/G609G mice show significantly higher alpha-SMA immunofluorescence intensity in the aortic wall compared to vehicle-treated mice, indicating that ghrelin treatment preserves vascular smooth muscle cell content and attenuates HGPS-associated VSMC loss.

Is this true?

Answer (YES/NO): NO